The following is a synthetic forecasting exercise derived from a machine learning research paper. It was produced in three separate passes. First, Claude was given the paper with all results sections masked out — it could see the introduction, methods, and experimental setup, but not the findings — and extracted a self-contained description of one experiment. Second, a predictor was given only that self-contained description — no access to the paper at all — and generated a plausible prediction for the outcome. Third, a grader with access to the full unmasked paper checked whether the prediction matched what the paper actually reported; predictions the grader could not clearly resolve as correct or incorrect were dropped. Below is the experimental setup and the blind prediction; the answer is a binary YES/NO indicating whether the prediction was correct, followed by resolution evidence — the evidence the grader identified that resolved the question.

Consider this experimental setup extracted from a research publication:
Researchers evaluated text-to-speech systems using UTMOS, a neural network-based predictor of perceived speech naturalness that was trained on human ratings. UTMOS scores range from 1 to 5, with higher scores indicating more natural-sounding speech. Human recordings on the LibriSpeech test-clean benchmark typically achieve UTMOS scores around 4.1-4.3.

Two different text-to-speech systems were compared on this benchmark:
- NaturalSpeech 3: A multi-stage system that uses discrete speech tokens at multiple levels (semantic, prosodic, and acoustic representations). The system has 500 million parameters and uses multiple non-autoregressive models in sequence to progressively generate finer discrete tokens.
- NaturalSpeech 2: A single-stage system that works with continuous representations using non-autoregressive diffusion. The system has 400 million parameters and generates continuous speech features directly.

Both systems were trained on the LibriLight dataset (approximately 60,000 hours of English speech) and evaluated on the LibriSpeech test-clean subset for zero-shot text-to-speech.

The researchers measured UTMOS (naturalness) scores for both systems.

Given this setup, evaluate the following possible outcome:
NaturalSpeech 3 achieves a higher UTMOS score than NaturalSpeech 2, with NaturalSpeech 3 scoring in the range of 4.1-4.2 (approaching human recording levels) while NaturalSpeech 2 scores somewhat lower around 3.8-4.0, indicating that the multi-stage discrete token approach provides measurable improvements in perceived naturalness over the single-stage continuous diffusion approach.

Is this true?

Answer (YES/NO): NO